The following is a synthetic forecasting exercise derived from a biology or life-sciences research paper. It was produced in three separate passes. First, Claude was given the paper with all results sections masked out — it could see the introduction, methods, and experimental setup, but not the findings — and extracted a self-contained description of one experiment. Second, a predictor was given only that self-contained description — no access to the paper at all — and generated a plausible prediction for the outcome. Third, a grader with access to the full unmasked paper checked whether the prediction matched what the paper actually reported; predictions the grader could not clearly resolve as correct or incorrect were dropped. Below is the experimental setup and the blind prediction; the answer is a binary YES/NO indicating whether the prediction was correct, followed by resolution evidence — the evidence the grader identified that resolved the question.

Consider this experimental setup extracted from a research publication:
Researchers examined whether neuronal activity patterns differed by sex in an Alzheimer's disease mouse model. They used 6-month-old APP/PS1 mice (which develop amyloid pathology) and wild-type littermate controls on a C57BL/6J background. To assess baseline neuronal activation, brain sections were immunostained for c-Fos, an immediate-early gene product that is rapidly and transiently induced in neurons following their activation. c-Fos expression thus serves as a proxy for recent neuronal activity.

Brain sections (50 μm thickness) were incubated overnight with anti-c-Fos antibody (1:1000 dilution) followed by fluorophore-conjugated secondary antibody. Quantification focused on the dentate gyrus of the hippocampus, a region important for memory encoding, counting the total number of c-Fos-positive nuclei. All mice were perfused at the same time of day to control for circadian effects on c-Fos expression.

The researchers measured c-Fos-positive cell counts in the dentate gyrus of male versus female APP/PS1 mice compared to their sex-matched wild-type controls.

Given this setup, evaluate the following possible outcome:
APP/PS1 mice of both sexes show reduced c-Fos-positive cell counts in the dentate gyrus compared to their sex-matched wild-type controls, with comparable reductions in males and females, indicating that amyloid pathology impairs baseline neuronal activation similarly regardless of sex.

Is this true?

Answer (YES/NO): NO